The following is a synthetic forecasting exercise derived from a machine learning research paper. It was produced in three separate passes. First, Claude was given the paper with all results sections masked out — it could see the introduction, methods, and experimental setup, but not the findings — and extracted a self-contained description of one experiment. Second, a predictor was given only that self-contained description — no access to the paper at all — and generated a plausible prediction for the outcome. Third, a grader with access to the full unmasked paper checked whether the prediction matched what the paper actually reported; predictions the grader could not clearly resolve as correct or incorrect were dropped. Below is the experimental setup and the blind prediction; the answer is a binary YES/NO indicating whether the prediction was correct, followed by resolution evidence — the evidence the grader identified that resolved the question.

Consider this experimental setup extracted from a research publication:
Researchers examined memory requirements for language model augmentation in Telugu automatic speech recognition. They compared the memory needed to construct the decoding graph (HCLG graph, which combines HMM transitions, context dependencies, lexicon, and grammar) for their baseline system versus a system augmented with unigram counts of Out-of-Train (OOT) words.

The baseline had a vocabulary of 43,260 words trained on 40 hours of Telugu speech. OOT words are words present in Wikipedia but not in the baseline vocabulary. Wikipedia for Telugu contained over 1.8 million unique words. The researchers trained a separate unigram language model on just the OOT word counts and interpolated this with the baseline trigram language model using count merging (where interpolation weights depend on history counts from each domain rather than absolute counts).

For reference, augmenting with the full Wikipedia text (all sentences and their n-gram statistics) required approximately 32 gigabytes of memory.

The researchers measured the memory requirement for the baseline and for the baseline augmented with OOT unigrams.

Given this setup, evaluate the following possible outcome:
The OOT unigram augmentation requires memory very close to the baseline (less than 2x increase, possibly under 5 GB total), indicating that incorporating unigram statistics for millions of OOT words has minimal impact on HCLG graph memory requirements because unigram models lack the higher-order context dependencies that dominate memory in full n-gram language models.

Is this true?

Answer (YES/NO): NO